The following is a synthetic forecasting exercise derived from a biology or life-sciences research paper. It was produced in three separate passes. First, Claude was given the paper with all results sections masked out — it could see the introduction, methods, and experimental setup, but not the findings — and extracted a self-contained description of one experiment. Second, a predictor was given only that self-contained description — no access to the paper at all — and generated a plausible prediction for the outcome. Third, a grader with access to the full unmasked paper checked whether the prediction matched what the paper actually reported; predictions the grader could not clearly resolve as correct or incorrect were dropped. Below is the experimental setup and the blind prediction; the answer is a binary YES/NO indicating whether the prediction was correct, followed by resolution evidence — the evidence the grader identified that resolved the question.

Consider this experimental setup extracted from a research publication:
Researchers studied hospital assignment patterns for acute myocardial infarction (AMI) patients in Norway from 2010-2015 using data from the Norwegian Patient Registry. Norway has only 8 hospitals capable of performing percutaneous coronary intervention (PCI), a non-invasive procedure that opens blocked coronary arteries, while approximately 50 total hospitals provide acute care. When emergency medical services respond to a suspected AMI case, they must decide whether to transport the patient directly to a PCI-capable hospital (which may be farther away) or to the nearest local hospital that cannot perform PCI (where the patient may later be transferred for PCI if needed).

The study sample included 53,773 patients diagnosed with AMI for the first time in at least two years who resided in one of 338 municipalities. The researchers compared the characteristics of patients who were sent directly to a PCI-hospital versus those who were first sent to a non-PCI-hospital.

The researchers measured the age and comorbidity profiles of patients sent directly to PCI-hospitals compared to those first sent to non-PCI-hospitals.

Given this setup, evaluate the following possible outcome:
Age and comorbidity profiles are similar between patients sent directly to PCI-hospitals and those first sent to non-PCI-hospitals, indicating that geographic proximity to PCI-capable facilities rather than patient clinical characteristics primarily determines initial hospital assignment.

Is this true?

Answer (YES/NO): NO